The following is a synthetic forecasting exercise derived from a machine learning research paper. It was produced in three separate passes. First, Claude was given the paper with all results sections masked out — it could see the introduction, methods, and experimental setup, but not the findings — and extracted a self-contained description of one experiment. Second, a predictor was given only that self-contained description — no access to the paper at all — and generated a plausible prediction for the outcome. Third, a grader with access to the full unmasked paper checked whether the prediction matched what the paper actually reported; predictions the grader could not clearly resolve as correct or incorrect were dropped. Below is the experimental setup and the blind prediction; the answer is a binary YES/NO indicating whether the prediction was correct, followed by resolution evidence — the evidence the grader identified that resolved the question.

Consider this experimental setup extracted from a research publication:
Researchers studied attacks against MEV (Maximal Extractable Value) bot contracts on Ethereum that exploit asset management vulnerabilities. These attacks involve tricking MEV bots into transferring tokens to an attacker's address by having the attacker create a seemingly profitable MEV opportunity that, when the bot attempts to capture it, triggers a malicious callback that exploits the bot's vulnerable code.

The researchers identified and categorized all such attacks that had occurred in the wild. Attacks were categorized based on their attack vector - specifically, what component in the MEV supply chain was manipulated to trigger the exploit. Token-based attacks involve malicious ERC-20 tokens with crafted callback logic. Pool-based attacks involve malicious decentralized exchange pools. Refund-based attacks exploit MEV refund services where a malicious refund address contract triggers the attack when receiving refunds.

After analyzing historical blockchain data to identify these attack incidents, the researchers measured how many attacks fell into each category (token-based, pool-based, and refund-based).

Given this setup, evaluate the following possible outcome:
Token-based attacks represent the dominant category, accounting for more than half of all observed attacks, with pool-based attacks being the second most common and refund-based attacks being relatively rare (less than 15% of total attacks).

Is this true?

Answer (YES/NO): YES